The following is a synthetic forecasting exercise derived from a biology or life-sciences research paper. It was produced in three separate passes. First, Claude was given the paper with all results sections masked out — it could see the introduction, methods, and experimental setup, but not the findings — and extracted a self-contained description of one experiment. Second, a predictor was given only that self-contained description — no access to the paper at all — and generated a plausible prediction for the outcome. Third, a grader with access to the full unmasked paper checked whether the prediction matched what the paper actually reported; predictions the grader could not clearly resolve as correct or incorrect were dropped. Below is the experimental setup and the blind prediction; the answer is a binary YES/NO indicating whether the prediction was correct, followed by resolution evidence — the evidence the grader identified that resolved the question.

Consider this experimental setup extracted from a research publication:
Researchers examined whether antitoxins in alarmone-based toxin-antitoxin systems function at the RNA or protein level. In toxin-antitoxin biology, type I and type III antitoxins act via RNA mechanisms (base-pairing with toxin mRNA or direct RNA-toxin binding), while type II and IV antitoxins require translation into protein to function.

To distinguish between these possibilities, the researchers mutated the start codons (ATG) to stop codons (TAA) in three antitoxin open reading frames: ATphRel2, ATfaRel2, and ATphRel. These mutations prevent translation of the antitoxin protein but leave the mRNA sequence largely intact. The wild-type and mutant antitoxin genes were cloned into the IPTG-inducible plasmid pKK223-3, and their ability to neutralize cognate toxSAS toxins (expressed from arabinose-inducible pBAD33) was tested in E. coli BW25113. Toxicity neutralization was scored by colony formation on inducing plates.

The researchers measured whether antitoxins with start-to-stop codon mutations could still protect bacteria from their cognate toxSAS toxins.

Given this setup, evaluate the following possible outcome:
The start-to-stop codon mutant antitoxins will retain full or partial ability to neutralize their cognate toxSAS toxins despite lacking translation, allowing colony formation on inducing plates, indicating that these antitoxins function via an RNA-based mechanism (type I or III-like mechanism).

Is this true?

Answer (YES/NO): NO